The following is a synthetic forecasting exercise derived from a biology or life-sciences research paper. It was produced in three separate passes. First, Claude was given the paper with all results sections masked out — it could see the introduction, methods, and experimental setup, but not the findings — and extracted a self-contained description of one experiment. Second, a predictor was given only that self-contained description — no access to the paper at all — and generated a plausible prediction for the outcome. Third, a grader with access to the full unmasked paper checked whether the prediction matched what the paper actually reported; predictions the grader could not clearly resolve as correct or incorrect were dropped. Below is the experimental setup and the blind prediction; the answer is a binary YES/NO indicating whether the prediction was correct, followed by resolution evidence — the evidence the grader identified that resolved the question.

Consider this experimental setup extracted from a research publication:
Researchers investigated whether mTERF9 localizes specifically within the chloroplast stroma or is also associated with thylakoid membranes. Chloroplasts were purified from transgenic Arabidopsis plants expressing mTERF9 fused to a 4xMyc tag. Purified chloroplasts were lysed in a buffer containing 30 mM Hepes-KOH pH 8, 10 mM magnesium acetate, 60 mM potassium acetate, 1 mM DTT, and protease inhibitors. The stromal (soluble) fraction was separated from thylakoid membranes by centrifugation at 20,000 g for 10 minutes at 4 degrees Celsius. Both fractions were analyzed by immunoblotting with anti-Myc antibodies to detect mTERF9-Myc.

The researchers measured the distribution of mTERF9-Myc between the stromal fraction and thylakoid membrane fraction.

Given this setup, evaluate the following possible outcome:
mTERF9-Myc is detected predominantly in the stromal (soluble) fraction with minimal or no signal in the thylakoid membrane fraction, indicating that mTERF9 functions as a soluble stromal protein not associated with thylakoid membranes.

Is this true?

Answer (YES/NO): NO